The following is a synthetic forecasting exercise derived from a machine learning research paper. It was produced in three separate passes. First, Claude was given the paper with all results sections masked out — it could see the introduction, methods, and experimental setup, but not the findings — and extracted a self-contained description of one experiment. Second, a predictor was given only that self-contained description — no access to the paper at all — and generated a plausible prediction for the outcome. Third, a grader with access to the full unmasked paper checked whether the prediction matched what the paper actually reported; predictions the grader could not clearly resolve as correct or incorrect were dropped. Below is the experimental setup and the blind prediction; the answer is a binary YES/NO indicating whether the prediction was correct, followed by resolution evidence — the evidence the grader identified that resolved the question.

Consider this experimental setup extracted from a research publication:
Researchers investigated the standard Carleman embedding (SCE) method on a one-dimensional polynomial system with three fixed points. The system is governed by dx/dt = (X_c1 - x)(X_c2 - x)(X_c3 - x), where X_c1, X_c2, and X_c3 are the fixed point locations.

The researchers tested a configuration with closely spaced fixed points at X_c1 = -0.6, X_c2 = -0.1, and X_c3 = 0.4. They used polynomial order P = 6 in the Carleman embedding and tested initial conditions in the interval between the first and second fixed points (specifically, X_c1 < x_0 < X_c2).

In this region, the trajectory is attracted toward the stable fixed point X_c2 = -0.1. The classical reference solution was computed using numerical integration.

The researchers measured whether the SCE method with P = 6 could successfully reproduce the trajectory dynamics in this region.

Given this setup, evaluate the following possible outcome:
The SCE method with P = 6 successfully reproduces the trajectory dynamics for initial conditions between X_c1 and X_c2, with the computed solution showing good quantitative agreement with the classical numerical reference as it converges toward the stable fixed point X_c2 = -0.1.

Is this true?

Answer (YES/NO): NO